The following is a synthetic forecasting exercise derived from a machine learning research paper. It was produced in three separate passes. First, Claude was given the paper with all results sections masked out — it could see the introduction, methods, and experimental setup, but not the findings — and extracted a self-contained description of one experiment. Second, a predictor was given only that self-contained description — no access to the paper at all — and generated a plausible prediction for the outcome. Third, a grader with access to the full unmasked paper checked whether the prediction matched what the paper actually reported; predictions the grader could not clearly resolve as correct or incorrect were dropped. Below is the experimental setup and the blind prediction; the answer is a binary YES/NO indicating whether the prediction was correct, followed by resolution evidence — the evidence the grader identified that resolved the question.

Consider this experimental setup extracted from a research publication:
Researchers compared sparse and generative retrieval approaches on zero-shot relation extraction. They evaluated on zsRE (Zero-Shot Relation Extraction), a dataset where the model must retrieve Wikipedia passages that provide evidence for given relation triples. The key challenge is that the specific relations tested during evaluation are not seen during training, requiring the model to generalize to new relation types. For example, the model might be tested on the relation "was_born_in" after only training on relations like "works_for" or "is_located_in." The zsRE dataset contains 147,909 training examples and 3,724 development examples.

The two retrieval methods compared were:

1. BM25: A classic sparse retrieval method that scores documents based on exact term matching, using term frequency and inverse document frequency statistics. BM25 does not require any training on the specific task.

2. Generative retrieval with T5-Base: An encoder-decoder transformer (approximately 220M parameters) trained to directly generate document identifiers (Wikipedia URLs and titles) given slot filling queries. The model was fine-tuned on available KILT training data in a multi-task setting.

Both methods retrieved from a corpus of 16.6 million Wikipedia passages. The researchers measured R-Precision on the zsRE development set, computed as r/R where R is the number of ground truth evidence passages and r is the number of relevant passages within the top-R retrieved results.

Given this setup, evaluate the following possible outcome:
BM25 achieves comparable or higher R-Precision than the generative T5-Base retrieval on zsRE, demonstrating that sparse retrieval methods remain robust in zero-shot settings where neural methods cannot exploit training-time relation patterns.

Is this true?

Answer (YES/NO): NO